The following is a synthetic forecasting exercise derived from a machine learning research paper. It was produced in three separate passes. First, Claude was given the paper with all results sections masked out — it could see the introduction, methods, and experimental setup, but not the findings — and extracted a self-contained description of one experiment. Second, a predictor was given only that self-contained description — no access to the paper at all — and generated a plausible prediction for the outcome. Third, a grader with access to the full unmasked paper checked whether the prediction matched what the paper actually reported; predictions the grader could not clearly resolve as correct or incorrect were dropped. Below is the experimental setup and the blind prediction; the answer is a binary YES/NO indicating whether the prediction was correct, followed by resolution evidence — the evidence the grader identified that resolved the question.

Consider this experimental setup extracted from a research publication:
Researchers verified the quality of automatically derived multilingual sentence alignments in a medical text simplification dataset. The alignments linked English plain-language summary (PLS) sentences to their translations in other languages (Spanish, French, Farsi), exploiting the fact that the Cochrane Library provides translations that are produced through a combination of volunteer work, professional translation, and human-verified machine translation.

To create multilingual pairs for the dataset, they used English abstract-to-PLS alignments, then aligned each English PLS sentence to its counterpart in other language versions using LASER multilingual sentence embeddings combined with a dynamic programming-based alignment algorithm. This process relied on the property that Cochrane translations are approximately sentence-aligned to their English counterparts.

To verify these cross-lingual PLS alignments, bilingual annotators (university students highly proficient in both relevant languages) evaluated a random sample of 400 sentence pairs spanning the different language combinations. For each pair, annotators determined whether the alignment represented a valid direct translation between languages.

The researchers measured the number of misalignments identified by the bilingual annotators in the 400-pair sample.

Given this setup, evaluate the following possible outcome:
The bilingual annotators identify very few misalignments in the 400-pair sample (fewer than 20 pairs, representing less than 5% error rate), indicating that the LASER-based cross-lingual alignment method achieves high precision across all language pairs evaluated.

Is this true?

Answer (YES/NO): YES